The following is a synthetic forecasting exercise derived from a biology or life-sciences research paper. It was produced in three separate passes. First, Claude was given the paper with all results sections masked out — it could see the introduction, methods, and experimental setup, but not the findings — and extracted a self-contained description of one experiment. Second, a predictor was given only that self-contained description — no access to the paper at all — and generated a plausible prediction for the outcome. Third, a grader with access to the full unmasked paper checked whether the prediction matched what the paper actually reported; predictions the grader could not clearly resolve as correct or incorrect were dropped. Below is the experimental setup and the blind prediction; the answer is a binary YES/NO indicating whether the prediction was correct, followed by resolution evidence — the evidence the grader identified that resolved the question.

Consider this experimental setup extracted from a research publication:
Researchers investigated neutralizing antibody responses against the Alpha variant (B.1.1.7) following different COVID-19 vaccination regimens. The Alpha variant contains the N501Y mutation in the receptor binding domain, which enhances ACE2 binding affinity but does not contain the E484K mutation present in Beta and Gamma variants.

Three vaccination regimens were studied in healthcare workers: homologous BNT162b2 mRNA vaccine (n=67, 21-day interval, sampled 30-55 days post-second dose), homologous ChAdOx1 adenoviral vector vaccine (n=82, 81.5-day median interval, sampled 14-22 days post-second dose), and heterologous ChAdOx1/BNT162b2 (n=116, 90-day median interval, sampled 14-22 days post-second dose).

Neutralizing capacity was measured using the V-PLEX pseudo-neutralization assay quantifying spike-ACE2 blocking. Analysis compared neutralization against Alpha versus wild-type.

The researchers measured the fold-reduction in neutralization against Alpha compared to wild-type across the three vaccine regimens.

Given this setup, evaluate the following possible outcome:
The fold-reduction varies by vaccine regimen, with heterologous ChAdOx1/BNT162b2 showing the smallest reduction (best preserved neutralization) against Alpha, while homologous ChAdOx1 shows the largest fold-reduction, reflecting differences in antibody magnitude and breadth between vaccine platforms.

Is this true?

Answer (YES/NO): NO